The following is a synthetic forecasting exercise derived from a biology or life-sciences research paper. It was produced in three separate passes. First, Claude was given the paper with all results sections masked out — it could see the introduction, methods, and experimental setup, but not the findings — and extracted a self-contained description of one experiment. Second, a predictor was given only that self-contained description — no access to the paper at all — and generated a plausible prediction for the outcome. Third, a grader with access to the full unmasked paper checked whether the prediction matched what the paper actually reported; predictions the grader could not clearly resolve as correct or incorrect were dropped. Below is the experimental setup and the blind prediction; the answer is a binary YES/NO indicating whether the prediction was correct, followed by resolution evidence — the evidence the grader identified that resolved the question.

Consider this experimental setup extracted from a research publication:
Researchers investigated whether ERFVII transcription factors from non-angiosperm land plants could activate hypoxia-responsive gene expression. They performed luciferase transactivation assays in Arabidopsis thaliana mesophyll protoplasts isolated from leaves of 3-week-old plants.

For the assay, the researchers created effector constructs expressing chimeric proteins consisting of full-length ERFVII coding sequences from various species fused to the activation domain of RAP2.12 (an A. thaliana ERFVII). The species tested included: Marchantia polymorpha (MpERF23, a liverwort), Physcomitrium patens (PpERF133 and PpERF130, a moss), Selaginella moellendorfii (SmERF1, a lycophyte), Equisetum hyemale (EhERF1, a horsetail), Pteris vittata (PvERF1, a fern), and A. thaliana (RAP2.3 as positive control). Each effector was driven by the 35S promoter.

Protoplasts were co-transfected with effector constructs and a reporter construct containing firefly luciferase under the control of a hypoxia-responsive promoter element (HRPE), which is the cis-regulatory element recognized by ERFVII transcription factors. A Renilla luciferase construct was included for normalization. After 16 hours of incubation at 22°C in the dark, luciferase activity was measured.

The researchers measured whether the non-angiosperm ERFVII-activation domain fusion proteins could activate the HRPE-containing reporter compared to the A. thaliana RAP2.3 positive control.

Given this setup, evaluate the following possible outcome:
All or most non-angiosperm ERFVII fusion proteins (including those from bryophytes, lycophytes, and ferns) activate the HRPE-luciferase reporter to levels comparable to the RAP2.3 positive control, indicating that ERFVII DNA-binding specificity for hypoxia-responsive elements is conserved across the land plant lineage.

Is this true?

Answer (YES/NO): NO